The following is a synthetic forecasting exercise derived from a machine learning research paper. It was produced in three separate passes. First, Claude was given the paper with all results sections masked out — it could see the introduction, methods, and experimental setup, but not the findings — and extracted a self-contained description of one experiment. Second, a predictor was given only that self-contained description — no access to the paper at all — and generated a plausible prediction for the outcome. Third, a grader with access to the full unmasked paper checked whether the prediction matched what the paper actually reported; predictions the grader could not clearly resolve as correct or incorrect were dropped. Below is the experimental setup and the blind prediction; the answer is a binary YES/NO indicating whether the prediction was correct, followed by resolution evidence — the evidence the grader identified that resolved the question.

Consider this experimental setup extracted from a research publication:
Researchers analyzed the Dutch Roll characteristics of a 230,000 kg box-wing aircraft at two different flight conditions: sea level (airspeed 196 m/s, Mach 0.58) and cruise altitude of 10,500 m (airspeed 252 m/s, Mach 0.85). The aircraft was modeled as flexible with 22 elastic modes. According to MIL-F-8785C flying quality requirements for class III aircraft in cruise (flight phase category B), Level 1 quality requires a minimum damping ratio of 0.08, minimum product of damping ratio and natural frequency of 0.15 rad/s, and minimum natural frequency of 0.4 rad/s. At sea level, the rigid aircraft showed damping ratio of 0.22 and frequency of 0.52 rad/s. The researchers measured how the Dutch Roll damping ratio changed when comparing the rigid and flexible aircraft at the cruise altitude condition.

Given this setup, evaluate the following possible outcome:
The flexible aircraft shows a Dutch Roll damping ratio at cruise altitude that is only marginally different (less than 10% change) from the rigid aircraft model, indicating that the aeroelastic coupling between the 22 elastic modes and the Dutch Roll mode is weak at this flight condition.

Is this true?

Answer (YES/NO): NO